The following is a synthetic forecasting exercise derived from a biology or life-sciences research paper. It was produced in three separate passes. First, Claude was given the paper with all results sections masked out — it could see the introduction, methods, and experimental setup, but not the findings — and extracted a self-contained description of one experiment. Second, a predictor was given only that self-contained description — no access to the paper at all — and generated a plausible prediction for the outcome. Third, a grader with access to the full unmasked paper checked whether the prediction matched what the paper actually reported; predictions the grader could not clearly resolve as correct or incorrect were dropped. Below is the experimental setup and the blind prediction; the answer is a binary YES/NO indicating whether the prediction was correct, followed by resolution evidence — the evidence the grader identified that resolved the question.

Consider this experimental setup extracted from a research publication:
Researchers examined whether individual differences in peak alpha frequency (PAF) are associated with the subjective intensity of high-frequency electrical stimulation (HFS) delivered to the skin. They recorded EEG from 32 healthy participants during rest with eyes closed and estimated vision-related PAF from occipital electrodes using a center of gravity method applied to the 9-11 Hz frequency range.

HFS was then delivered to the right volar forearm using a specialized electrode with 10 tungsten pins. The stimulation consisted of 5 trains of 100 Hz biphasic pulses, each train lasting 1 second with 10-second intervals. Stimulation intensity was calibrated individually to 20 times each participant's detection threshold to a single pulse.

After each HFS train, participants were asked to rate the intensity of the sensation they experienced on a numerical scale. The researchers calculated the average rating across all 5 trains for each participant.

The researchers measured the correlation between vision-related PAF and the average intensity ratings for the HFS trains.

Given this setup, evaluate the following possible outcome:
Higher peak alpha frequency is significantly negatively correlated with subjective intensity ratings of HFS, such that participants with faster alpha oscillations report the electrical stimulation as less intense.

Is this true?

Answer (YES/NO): NO